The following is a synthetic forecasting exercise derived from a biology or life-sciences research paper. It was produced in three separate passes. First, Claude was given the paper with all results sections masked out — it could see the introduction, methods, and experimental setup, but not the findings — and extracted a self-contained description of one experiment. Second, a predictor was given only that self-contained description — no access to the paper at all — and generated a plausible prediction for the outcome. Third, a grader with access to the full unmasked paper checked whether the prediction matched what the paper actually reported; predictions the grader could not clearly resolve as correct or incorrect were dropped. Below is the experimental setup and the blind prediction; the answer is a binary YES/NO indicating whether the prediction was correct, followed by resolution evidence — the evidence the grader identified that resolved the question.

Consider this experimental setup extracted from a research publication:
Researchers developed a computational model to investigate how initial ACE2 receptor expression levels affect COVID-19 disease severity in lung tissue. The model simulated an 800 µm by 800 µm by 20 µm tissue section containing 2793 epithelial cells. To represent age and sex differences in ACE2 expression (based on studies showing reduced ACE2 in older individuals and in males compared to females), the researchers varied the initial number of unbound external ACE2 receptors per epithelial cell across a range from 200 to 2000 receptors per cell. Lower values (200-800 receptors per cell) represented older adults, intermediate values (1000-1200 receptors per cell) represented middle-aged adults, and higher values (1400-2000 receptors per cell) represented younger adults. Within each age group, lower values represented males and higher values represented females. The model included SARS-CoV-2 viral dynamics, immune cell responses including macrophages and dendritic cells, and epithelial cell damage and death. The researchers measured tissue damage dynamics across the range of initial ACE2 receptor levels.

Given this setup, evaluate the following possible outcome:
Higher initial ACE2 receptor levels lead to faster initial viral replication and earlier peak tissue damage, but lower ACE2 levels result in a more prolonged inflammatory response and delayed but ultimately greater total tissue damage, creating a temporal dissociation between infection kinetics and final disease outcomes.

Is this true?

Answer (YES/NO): NO